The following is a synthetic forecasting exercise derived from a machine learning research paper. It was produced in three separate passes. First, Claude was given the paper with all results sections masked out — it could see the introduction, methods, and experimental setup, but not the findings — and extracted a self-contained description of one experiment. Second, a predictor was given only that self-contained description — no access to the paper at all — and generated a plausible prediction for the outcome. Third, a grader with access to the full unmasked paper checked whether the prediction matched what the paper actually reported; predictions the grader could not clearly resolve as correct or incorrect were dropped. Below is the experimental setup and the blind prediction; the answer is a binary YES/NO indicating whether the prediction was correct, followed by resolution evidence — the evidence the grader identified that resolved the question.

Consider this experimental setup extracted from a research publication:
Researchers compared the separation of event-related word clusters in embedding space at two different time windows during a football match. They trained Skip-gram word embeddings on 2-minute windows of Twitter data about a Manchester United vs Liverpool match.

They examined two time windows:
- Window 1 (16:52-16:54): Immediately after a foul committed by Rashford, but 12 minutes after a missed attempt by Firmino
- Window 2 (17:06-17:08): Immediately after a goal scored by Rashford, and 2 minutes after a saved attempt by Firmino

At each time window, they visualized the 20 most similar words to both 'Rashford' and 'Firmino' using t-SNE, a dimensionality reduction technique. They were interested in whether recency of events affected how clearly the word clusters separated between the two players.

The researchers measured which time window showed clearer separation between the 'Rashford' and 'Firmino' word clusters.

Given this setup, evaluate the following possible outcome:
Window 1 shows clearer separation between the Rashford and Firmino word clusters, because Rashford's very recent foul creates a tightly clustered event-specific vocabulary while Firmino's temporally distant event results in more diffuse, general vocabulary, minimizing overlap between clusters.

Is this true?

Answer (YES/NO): NO